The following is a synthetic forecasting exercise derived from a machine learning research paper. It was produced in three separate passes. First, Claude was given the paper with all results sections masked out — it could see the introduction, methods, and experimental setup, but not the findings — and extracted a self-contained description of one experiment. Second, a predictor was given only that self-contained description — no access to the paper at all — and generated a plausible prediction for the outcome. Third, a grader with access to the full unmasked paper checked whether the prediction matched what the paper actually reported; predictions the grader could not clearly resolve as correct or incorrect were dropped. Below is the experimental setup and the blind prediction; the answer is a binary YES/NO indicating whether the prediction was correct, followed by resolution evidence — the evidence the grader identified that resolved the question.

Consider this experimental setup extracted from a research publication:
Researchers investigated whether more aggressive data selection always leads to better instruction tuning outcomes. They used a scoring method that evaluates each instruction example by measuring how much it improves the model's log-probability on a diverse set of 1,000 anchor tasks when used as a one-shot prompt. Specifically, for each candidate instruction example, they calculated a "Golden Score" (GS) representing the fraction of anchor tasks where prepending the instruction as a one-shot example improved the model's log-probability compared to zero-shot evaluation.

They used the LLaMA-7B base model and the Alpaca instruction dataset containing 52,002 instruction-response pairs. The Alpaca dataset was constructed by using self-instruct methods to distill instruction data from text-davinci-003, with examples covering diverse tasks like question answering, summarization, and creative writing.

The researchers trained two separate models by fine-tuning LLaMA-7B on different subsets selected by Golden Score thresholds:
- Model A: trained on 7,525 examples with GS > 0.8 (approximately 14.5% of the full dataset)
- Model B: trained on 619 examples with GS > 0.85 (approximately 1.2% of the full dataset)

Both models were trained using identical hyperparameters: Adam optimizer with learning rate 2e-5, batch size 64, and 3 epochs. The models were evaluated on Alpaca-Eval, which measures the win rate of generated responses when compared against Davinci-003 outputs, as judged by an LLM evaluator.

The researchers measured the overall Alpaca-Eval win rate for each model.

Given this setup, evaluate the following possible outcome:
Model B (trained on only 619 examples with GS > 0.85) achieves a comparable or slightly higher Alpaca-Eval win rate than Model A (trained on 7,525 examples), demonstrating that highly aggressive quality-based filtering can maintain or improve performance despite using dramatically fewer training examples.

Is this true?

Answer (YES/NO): NO